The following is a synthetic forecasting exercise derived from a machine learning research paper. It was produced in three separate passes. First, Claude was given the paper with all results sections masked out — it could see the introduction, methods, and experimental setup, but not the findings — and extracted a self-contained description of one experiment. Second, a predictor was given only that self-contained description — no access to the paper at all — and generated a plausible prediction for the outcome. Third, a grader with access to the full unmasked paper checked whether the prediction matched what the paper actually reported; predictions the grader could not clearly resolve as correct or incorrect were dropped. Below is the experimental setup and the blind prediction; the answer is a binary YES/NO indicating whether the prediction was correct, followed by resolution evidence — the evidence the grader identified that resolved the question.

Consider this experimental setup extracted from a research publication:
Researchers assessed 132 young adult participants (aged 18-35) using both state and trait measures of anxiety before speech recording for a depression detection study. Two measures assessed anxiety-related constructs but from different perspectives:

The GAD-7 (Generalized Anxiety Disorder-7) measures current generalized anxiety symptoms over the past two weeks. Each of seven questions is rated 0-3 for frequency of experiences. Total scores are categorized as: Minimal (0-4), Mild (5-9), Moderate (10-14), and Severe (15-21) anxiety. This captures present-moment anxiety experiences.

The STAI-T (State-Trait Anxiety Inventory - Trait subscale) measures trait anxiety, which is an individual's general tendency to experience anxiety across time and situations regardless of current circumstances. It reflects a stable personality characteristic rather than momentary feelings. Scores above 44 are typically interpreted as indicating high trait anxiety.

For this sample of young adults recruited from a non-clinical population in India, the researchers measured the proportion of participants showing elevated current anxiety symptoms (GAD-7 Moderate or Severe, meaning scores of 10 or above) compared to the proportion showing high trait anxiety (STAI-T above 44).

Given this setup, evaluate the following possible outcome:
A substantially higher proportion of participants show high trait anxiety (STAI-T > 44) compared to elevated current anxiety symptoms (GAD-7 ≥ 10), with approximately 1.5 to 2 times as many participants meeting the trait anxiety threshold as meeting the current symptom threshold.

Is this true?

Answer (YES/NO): NO